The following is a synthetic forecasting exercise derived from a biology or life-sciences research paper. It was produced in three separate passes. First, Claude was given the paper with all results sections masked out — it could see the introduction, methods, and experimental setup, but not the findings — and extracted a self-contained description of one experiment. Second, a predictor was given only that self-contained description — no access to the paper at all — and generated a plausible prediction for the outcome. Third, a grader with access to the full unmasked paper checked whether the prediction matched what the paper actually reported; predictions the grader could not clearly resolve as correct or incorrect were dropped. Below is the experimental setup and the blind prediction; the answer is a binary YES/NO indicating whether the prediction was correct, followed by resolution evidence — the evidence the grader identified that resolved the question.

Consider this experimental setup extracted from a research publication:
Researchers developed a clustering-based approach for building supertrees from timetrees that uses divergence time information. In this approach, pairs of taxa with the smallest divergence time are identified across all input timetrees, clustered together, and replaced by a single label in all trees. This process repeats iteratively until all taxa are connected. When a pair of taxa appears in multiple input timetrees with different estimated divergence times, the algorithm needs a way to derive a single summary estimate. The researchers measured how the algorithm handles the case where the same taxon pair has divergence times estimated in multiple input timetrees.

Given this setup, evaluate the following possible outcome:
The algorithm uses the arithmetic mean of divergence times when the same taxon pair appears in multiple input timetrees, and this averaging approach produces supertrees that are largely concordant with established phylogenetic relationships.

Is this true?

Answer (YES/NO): YES